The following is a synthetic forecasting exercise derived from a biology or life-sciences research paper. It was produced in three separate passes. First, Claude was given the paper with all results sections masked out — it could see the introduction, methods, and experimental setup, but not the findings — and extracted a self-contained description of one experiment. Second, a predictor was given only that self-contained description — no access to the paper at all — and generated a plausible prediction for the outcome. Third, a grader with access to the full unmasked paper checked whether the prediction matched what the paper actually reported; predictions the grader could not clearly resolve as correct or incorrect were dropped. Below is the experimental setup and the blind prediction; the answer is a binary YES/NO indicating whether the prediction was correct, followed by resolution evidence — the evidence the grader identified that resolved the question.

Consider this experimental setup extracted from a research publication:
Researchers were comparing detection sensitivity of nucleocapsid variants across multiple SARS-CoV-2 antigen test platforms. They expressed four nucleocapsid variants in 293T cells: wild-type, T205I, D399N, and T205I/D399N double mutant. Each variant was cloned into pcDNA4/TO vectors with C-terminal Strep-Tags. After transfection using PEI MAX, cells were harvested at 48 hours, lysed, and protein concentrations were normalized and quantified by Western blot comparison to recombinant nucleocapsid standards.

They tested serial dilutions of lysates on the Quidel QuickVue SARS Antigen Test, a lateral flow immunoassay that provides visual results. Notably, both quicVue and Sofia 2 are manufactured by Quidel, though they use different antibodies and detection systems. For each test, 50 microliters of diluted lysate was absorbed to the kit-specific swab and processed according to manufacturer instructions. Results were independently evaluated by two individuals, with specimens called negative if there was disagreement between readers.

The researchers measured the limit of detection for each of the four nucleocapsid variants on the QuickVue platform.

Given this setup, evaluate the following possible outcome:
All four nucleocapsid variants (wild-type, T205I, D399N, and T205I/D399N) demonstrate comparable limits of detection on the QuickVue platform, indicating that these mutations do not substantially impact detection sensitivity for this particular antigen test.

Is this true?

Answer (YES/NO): YES